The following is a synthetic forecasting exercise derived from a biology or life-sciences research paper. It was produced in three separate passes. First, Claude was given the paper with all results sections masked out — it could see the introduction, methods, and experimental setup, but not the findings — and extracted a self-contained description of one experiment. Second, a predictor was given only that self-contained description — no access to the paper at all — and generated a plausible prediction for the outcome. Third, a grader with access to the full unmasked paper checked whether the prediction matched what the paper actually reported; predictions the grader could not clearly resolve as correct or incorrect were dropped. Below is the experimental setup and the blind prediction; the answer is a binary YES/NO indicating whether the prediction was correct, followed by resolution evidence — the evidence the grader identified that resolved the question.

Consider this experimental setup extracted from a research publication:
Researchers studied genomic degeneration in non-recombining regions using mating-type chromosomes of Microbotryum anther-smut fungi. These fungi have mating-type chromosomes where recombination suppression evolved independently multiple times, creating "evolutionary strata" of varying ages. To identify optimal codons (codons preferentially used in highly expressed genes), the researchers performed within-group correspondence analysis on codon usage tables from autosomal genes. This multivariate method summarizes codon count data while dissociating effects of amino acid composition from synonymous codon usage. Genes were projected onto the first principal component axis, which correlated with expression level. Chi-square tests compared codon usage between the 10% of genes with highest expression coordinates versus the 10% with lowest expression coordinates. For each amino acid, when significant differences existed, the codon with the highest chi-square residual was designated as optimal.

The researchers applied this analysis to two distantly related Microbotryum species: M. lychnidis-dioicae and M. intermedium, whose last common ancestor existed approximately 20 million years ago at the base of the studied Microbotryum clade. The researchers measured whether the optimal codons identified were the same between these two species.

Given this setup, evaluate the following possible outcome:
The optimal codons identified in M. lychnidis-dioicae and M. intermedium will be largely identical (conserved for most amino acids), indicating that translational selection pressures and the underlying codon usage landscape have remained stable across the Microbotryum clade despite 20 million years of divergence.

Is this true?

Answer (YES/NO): YES